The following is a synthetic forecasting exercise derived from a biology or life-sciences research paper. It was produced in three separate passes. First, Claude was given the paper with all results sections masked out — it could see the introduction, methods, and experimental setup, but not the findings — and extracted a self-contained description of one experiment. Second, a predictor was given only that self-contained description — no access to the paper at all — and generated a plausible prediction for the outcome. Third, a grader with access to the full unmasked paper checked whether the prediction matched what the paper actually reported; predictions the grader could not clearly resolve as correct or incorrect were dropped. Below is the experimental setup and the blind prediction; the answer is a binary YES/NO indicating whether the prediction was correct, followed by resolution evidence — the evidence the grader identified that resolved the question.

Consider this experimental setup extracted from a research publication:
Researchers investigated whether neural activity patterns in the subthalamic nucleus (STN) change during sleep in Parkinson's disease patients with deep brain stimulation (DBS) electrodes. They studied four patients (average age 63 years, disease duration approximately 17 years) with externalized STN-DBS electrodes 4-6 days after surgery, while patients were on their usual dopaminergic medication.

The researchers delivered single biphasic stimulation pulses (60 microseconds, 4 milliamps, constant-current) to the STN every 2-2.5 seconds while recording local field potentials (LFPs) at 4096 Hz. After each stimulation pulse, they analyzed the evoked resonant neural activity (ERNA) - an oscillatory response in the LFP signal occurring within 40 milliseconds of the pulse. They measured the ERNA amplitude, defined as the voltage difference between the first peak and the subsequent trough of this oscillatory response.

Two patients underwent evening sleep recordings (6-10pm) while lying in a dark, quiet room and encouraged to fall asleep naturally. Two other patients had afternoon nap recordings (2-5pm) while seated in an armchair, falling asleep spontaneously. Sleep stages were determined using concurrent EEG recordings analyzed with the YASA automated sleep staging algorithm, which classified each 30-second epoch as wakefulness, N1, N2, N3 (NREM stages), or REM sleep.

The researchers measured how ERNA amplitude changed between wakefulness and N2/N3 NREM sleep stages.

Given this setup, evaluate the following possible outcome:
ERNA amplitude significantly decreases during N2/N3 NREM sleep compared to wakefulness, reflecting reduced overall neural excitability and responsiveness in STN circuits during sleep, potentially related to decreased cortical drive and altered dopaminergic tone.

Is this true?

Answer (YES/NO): YES